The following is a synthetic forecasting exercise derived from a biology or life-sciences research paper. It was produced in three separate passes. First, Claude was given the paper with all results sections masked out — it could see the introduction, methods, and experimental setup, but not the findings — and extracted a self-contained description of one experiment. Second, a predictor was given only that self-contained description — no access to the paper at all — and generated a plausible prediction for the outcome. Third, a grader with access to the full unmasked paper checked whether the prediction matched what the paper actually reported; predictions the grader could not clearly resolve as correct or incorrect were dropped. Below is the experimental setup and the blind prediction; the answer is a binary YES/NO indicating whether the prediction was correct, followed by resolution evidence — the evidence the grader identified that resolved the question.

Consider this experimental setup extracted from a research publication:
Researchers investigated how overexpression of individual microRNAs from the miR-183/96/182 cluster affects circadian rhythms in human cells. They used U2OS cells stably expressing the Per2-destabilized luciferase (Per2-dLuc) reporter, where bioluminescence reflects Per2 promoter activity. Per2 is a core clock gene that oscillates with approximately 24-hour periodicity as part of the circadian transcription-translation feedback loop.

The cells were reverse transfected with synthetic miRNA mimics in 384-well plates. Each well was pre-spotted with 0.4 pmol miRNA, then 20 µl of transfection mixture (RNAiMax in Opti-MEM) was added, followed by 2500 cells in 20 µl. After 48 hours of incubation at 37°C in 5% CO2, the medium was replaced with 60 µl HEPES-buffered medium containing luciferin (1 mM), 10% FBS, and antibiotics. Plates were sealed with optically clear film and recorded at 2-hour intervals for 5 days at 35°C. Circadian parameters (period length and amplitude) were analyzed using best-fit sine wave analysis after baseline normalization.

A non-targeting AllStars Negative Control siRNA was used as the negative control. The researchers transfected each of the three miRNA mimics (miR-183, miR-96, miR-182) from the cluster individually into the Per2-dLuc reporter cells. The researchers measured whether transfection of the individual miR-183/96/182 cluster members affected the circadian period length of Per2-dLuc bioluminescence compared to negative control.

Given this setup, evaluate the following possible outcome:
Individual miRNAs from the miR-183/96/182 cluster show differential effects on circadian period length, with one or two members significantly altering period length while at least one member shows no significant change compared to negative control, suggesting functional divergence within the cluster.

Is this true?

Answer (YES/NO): NO